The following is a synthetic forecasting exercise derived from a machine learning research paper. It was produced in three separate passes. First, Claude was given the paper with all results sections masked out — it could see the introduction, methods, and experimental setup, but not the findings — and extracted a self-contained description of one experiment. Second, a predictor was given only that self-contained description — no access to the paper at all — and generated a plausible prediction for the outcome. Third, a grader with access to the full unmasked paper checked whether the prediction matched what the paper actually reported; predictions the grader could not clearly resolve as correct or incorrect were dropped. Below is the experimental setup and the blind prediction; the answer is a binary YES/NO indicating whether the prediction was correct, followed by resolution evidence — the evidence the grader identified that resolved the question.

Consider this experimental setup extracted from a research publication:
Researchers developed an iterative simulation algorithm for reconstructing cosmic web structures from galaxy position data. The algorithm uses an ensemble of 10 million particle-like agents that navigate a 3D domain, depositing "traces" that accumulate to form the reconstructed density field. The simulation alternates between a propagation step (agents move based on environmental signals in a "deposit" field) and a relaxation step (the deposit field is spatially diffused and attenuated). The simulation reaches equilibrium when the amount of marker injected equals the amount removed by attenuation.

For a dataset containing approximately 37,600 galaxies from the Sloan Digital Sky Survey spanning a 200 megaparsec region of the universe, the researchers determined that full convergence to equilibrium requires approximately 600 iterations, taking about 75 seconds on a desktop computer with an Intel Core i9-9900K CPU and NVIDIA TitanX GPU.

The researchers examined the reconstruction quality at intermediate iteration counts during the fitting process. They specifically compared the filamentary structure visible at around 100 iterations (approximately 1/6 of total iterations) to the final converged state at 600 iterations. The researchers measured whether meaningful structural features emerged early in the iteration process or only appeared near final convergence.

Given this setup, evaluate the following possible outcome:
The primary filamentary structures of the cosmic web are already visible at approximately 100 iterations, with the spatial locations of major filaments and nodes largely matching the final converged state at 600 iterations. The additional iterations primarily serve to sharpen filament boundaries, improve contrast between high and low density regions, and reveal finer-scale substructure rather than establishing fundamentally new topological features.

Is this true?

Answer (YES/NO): YES